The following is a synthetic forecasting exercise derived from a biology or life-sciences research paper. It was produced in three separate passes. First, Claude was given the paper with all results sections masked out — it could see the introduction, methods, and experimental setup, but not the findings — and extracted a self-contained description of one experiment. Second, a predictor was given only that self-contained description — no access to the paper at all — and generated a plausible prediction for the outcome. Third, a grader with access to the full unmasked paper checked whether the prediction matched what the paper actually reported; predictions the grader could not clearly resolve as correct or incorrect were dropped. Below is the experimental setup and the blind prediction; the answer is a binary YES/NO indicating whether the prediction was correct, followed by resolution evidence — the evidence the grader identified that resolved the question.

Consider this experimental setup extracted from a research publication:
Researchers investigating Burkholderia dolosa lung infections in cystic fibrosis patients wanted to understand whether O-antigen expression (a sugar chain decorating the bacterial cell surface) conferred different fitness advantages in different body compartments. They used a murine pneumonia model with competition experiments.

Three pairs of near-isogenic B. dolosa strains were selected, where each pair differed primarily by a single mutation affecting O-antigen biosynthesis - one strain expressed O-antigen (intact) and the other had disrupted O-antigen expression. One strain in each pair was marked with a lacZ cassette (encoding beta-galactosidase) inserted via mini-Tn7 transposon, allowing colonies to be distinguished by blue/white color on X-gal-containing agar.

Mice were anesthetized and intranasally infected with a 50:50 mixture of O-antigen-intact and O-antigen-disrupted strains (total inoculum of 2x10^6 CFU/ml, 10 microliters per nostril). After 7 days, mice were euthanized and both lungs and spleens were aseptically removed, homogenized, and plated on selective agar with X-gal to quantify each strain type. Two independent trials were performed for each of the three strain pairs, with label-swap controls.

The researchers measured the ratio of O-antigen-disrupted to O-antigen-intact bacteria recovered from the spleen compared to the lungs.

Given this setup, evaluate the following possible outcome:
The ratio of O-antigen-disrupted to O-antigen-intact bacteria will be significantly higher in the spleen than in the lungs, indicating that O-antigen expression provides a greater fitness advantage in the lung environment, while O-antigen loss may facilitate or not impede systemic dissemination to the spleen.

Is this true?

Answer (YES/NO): YES